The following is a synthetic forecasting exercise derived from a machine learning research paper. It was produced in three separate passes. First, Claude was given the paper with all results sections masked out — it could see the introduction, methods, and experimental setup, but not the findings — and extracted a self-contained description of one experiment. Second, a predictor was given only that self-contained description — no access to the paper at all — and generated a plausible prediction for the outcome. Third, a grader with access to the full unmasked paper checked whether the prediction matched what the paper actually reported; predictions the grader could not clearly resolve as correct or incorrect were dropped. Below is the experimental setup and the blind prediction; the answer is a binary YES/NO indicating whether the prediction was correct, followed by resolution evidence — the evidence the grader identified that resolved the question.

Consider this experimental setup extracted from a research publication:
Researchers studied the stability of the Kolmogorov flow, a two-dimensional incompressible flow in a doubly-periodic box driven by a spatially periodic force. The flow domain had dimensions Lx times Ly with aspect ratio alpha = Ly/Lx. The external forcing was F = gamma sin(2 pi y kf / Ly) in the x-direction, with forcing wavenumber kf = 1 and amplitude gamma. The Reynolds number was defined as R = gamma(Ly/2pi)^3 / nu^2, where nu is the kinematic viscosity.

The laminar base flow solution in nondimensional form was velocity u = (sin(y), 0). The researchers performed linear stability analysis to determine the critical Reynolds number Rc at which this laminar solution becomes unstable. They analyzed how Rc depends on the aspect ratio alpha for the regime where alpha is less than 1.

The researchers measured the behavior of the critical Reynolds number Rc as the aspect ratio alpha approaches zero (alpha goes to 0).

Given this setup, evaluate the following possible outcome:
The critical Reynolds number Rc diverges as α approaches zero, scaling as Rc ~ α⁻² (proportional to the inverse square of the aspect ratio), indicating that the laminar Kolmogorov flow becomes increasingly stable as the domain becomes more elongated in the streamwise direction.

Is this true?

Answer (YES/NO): NO